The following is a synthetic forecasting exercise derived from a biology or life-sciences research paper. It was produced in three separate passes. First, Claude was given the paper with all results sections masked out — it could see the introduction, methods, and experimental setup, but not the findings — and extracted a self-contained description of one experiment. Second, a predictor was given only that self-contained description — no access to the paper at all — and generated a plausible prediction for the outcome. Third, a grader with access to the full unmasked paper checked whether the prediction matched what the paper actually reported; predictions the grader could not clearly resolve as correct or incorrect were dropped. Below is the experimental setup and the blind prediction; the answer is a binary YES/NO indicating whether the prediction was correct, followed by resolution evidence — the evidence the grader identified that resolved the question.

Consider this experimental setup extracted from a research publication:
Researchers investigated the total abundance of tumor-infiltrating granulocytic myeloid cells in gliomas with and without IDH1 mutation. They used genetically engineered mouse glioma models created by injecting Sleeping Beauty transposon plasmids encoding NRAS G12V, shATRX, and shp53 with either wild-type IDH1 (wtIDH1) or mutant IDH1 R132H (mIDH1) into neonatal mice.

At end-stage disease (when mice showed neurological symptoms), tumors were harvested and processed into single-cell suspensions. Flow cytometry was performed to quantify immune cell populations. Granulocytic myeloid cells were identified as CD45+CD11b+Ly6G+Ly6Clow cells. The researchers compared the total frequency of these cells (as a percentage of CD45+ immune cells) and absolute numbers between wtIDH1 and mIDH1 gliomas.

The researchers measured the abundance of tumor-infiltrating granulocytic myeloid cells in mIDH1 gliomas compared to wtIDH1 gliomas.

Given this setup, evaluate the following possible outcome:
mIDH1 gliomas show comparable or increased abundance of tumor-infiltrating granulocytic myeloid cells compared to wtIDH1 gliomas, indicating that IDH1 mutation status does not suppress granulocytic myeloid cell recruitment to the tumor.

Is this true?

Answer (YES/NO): YES